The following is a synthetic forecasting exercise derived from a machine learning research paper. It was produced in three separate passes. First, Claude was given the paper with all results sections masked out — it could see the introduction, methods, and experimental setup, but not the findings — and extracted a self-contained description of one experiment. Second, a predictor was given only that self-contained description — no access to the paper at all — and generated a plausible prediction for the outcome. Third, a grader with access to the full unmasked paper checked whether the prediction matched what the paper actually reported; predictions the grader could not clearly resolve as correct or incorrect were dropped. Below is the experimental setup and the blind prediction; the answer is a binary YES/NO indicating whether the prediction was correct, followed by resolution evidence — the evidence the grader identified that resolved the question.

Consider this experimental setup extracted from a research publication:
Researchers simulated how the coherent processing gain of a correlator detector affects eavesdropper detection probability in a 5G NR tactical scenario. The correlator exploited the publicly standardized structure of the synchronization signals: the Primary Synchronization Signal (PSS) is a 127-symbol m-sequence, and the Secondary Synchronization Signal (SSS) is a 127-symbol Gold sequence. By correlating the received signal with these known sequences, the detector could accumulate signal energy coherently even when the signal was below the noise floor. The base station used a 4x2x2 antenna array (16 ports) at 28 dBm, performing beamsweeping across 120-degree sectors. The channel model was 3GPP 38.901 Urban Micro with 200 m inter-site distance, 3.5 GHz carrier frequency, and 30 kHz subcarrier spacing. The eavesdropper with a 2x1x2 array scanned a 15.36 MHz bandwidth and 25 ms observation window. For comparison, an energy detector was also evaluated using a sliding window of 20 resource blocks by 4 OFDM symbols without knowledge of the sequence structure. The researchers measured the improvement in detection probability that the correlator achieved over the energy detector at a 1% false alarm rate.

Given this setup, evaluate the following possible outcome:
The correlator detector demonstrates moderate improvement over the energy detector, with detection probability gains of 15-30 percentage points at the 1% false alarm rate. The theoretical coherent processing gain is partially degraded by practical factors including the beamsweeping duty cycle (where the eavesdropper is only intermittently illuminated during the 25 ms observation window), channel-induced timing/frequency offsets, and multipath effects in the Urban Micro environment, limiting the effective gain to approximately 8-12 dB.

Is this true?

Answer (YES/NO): NO